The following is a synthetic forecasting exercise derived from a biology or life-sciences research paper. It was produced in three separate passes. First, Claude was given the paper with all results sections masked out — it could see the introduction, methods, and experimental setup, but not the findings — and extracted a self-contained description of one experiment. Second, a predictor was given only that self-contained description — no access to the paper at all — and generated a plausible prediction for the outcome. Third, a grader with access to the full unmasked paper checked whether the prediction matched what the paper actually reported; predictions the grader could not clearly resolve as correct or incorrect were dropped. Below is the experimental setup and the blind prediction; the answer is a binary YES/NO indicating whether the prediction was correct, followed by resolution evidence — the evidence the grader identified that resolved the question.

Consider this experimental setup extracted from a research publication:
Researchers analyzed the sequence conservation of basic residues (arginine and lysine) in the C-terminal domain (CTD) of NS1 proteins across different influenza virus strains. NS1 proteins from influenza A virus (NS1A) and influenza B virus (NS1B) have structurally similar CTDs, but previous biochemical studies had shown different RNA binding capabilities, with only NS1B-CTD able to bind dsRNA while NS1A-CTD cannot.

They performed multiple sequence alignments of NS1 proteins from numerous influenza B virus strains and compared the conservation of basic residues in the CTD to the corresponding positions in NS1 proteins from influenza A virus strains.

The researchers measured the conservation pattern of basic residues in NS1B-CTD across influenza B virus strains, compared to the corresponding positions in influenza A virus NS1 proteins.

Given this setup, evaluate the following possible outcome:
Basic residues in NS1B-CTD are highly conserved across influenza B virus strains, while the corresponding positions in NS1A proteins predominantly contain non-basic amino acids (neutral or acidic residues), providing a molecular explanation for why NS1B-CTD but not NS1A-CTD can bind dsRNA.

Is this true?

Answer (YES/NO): YES